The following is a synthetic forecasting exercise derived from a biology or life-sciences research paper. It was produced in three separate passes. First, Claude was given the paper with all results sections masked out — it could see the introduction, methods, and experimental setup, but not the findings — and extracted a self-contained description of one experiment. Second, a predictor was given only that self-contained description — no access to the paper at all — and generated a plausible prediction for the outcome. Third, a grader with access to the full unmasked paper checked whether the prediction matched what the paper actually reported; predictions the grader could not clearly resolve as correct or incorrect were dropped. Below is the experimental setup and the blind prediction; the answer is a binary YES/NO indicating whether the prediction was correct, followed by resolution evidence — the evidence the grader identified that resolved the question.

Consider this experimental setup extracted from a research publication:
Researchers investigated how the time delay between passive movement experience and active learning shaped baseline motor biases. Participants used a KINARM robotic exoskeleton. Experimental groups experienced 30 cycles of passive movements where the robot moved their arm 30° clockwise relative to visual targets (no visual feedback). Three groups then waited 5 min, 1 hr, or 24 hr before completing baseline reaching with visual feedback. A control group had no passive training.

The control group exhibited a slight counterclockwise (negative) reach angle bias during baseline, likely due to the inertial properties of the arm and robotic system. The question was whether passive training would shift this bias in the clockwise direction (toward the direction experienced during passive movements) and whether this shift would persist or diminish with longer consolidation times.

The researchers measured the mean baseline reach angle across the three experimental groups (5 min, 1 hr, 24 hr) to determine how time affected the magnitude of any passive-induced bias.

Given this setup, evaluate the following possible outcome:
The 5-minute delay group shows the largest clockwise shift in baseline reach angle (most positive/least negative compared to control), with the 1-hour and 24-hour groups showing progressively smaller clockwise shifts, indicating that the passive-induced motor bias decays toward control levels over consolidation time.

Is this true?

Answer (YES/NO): NO